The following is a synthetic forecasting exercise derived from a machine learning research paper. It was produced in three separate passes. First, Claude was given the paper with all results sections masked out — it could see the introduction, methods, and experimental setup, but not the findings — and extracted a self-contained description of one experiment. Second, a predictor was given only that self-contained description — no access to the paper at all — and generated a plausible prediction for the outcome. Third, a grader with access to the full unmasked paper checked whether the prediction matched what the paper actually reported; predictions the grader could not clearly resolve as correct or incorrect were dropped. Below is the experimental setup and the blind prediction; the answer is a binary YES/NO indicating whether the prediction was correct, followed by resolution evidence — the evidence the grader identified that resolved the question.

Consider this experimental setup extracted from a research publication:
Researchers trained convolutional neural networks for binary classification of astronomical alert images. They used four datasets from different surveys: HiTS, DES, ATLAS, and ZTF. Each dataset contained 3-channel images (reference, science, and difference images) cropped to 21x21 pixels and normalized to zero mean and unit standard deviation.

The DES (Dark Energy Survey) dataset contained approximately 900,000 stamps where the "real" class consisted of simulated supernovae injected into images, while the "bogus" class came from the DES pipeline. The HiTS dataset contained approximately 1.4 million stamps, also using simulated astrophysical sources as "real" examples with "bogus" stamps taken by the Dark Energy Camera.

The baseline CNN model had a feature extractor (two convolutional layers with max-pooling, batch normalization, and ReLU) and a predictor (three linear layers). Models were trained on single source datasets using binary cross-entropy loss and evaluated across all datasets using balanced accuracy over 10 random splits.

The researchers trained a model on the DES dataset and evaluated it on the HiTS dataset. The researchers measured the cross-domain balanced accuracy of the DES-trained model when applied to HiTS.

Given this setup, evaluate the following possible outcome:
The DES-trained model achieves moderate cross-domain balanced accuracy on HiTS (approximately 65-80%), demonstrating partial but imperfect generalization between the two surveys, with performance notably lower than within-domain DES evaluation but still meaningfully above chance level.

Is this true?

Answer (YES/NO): NO